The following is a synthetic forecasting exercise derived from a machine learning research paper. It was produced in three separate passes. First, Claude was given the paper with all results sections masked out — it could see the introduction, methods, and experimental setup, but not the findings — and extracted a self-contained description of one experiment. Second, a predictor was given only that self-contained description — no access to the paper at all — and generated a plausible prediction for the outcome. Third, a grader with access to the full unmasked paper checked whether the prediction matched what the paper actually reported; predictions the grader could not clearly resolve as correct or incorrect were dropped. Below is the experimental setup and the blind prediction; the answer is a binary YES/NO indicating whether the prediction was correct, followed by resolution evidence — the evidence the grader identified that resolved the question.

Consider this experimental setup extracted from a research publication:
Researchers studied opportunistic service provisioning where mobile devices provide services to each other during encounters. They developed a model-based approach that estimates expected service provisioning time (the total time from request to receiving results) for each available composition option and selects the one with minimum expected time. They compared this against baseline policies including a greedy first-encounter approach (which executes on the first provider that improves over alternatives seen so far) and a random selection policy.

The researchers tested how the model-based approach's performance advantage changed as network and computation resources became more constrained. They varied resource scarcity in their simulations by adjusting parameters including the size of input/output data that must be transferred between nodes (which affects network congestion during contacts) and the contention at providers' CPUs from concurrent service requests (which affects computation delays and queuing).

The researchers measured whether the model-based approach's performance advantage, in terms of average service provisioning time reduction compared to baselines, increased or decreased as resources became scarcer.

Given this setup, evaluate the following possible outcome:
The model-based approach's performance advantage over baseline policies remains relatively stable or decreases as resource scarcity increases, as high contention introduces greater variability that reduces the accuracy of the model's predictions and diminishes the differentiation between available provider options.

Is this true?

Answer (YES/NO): NO